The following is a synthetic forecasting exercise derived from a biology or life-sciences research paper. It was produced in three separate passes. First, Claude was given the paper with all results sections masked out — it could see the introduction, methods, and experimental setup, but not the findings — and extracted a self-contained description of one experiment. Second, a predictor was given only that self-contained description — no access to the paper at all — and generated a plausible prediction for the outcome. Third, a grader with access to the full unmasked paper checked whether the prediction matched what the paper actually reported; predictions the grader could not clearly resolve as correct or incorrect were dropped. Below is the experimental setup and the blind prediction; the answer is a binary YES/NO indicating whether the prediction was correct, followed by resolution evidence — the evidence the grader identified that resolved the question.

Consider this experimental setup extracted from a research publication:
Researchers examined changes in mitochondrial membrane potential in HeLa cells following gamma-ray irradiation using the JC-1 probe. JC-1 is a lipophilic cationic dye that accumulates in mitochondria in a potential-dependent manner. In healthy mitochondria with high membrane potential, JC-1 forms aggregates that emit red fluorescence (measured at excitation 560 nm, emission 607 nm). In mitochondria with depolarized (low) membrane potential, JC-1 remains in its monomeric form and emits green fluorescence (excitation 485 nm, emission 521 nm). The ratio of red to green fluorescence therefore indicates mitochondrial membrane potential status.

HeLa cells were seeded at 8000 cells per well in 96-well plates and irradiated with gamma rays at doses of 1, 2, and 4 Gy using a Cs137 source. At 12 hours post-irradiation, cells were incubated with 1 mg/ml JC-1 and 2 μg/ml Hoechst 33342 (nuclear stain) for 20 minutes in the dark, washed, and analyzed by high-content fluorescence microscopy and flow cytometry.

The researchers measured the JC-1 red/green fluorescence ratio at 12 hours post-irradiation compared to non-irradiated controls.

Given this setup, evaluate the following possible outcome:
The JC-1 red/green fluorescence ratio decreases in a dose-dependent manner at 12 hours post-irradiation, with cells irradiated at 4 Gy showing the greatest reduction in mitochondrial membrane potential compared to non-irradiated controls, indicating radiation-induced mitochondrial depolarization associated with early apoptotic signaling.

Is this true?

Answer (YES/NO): YES